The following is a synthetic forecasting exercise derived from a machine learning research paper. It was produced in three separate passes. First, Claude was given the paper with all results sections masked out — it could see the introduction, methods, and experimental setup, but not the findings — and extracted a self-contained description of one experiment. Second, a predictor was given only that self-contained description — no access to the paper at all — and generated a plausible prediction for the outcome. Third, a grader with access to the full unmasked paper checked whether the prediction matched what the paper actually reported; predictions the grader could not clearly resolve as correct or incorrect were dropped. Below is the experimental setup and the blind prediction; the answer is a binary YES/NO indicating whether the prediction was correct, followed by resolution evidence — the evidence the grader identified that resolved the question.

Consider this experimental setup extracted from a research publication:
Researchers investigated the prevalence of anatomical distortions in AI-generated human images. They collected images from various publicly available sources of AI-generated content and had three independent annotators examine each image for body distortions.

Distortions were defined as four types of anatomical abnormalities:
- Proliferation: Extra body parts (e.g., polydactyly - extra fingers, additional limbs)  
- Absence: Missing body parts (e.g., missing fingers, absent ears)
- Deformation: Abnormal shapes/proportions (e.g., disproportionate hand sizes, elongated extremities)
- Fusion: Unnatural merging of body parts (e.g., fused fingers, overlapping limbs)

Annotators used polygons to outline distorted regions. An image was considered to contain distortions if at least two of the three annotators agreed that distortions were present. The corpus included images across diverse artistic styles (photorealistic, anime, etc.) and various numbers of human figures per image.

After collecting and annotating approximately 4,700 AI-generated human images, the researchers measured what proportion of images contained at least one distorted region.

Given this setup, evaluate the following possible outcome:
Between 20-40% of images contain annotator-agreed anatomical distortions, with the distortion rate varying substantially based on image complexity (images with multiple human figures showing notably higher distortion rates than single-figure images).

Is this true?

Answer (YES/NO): NO